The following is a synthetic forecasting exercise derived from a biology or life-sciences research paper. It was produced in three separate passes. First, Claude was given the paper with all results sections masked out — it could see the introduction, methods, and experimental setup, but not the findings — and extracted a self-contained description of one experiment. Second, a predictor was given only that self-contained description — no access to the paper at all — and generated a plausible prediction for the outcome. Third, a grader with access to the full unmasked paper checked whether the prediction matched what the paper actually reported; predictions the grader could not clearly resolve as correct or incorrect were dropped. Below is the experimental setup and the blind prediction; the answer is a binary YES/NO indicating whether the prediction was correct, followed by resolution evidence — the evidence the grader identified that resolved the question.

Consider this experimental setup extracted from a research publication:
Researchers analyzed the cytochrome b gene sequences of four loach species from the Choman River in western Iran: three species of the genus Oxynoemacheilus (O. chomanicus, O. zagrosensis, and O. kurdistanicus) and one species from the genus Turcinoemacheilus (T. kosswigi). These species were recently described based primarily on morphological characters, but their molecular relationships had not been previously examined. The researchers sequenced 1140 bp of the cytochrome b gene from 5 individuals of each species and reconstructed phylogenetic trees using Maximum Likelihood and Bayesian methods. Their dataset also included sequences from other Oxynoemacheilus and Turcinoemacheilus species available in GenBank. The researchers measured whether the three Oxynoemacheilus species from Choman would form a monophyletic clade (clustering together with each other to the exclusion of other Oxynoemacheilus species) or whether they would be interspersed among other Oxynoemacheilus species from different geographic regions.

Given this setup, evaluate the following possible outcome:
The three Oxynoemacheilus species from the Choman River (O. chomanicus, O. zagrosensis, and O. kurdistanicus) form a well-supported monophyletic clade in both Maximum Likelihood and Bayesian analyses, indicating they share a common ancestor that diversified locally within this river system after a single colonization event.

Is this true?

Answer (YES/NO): YES